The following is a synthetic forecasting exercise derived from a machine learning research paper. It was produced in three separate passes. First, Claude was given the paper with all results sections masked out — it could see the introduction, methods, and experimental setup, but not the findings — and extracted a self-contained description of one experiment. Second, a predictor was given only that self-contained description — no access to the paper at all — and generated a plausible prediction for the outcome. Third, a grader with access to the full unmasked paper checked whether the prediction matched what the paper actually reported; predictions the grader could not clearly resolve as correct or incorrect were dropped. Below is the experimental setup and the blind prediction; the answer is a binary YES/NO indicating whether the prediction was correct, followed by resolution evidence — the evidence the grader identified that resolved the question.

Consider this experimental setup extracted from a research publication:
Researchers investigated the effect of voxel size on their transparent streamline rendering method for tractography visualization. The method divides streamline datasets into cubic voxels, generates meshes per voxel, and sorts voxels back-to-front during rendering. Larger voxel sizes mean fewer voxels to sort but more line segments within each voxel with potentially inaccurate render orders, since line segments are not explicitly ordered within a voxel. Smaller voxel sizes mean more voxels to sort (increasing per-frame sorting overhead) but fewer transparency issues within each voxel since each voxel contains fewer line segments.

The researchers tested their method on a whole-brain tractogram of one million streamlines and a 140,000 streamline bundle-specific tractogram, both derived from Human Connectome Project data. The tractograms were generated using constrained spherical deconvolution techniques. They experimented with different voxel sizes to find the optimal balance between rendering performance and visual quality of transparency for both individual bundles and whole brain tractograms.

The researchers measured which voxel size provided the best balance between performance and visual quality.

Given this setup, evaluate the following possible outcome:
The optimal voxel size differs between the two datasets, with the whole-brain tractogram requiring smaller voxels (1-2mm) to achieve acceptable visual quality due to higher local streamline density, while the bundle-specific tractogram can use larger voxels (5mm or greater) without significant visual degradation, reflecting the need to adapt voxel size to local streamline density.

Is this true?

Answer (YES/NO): NO